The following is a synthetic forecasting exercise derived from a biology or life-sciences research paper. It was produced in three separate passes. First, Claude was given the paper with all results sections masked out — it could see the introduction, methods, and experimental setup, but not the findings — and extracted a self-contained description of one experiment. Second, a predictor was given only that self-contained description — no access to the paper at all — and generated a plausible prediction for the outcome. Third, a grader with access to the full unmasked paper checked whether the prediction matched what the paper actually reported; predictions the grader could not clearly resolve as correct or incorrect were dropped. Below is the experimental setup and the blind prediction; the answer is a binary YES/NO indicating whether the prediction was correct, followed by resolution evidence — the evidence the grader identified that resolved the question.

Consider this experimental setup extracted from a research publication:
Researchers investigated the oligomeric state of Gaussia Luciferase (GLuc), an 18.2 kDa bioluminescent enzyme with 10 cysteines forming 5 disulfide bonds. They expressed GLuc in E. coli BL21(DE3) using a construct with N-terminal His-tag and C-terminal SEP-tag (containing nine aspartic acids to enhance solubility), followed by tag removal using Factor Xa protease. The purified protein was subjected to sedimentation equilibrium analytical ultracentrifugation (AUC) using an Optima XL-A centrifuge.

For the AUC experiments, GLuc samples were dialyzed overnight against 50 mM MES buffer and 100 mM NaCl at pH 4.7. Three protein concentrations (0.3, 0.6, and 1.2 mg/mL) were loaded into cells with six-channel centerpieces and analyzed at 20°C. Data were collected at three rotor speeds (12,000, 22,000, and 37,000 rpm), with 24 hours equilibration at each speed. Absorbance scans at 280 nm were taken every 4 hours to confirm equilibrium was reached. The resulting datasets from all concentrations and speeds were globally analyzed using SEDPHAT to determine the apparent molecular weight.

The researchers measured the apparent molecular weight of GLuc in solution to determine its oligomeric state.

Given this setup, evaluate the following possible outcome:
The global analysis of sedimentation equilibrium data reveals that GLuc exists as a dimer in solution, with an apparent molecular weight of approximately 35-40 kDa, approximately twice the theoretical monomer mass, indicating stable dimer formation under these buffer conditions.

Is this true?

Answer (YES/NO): NO